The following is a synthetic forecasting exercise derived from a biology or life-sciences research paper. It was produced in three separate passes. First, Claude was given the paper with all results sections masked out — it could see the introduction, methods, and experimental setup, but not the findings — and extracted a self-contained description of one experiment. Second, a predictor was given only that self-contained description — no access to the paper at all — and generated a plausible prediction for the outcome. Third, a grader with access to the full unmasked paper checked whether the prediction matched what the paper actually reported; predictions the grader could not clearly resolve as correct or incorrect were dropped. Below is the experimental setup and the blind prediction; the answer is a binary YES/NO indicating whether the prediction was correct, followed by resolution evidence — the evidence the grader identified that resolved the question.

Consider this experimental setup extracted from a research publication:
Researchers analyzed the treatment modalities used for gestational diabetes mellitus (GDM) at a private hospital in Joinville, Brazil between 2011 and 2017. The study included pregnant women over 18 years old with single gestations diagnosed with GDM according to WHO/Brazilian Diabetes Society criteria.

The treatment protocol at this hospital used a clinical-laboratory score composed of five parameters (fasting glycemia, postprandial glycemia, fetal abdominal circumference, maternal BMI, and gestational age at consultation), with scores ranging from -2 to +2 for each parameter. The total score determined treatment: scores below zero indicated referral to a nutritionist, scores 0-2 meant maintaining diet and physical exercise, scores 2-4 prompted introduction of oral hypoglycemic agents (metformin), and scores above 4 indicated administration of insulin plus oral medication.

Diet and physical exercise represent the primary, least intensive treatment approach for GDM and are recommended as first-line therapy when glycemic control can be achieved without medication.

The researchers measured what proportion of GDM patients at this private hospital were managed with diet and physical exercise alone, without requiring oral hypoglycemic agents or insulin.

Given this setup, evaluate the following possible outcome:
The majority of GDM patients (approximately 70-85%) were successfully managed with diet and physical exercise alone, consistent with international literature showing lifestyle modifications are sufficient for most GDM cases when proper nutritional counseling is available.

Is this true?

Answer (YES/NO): NO